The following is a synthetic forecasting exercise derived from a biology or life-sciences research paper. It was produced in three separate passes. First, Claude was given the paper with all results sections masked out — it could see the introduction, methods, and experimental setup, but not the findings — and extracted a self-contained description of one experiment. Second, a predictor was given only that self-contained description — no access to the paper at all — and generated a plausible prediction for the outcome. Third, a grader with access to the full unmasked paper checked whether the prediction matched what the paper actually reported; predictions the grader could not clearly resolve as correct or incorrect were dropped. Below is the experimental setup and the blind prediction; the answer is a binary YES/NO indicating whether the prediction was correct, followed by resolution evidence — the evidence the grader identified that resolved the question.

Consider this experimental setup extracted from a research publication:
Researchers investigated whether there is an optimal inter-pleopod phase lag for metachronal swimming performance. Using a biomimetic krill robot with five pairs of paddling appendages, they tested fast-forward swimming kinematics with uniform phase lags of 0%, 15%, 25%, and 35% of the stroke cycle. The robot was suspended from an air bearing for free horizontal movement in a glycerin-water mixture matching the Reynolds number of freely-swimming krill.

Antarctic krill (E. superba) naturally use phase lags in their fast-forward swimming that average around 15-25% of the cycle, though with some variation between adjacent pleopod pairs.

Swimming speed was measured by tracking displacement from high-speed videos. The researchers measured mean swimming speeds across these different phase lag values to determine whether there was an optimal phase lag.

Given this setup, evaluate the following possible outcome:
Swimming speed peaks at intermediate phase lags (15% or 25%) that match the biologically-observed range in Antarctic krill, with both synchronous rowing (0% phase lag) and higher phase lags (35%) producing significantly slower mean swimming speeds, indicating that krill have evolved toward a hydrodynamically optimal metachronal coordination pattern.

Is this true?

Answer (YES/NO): YES